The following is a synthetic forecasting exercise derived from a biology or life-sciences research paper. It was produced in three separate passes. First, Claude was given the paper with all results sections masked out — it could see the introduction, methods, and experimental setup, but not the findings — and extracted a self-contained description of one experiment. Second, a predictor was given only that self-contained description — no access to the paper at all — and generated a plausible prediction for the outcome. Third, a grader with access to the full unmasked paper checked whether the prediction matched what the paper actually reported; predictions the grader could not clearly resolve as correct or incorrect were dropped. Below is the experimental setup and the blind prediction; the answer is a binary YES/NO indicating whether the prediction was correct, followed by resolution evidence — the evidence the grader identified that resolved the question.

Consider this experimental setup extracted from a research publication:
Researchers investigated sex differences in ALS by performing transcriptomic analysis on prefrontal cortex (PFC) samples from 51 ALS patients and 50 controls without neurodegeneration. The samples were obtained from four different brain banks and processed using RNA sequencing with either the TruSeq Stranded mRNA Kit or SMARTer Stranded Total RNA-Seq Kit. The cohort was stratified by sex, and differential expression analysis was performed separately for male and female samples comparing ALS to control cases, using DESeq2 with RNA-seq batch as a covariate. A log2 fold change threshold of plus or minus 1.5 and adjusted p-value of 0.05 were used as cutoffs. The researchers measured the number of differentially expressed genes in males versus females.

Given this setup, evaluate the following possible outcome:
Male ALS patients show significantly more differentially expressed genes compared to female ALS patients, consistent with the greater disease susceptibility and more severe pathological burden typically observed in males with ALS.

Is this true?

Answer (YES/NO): YES